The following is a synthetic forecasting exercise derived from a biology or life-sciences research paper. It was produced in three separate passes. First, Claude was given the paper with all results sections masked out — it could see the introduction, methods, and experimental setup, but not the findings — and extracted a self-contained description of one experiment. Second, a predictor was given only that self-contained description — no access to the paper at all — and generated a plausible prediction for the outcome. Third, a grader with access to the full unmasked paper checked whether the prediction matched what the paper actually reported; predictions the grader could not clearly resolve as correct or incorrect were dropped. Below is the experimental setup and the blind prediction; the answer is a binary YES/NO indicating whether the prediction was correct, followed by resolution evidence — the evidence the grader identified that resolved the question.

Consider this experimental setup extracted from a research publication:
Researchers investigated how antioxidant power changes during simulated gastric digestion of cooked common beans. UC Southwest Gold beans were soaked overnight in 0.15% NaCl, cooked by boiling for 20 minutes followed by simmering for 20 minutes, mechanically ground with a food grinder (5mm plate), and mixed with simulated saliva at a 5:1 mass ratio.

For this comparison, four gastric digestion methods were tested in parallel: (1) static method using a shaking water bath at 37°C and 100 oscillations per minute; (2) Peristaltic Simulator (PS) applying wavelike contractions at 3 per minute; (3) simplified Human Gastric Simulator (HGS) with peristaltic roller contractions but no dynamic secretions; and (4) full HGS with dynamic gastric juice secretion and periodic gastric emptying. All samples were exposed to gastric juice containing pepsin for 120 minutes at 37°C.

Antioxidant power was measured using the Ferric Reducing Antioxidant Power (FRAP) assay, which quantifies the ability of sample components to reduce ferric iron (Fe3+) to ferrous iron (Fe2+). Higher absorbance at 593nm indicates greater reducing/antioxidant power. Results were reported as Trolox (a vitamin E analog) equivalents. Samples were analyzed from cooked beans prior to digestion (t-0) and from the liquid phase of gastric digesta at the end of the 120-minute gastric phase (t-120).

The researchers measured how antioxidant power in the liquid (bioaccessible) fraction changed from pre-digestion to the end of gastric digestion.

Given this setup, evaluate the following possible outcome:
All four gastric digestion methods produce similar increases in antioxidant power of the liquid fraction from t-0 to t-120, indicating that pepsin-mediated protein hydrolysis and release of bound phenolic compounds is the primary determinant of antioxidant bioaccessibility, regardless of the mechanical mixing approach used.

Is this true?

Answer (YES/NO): NO